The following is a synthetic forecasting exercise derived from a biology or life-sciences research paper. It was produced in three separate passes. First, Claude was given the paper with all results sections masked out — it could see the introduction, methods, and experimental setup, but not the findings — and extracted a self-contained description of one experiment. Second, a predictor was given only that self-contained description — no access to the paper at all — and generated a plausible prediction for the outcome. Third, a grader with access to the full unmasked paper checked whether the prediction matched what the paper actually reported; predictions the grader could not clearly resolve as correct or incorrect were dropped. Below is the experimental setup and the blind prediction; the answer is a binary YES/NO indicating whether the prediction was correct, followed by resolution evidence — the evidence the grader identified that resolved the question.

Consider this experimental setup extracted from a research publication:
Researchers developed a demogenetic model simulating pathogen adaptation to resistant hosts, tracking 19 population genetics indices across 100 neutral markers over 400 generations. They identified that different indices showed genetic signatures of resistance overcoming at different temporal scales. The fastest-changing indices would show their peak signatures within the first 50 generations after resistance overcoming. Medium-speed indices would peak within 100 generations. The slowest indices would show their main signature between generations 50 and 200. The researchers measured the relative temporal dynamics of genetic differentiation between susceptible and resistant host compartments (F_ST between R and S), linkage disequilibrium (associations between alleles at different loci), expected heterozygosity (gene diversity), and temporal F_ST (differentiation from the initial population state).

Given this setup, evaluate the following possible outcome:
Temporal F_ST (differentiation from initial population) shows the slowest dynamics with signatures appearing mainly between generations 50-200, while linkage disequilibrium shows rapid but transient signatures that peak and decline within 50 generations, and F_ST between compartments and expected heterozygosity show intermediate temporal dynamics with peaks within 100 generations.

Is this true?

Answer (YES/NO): NO